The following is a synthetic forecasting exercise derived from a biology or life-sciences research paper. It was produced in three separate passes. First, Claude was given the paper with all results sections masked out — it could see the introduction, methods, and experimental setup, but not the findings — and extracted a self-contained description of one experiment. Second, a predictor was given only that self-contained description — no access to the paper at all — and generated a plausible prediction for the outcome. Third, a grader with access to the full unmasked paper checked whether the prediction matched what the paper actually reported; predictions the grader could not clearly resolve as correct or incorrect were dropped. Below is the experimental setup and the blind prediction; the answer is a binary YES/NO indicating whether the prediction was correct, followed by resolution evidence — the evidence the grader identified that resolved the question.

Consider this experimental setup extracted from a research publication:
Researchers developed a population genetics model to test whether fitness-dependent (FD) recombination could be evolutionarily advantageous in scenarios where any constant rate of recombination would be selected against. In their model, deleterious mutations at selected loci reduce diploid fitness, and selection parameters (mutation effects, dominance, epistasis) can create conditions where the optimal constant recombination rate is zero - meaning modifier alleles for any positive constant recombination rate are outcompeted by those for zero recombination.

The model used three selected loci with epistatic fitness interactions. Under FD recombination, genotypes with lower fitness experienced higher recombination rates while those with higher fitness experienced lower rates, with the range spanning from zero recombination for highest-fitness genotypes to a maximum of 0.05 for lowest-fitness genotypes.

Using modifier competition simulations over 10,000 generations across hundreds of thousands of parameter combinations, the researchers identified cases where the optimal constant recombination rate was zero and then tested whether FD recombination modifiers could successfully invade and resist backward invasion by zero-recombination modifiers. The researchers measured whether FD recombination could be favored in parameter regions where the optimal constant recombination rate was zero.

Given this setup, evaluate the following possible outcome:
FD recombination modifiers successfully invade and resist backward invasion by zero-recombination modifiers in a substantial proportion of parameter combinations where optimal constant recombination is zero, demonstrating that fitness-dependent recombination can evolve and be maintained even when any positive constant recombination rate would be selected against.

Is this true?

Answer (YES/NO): YES